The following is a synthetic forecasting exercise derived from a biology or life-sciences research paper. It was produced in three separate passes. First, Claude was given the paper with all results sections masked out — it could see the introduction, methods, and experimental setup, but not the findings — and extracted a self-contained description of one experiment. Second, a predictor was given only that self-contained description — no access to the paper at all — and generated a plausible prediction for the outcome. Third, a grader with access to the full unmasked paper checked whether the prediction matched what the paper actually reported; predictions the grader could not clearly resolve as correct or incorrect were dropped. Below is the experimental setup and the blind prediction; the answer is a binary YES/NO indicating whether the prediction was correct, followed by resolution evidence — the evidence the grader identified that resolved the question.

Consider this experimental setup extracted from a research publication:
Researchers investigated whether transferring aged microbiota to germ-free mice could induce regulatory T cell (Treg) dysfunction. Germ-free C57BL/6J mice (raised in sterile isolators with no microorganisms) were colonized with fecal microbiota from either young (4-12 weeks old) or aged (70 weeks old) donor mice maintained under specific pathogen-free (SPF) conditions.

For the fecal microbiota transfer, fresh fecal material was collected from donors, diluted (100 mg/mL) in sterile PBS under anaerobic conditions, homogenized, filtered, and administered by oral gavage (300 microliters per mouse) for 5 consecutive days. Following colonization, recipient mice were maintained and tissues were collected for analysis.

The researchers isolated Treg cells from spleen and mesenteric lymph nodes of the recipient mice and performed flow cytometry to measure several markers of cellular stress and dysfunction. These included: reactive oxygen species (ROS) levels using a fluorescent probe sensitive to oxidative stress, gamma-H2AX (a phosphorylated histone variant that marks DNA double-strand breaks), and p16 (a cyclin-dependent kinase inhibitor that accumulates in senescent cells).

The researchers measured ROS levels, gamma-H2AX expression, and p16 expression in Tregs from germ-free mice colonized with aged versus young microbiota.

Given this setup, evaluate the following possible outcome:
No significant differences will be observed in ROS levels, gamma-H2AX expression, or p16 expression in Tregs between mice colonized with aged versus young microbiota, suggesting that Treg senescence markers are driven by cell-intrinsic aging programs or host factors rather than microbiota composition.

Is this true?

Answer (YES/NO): NO